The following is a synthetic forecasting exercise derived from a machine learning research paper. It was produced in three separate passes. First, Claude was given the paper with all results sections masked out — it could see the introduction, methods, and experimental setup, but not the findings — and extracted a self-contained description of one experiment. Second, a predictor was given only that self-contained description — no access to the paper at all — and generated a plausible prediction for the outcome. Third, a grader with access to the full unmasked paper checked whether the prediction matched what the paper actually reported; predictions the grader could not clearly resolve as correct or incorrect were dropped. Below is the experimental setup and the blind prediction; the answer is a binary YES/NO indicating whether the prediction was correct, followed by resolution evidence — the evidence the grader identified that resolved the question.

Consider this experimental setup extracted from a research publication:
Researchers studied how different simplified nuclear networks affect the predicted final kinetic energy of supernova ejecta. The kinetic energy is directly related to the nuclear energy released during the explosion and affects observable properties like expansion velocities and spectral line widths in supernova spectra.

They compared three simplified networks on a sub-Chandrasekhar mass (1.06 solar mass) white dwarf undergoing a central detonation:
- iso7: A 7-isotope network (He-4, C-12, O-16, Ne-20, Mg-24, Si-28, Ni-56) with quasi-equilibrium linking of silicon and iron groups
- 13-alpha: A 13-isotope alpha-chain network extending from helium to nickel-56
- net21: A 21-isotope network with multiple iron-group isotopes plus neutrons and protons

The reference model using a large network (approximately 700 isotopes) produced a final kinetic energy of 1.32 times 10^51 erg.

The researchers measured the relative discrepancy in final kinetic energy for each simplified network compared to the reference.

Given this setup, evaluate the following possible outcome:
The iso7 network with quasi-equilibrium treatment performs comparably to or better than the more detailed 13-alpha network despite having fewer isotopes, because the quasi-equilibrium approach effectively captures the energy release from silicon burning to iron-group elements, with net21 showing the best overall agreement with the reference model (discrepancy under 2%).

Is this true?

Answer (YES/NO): NO